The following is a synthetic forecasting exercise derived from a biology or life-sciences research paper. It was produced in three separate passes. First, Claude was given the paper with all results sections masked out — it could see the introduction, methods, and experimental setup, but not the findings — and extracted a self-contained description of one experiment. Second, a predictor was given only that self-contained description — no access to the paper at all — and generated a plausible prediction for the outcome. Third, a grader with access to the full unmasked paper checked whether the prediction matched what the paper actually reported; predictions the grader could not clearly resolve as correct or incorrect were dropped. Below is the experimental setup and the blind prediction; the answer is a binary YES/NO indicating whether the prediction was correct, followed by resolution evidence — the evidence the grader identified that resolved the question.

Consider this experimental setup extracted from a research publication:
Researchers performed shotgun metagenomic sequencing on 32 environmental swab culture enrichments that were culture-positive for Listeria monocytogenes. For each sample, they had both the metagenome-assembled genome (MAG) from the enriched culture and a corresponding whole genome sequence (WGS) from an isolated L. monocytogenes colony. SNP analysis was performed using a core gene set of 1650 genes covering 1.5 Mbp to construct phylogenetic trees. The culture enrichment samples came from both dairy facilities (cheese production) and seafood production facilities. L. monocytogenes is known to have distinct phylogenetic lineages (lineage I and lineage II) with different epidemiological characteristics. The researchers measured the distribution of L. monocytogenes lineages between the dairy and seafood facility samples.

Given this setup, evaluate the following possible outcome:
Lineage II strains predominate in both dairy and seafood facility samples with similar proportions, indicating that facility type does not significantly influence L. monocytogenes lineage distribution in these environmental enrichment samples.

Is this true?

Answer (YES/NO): NO